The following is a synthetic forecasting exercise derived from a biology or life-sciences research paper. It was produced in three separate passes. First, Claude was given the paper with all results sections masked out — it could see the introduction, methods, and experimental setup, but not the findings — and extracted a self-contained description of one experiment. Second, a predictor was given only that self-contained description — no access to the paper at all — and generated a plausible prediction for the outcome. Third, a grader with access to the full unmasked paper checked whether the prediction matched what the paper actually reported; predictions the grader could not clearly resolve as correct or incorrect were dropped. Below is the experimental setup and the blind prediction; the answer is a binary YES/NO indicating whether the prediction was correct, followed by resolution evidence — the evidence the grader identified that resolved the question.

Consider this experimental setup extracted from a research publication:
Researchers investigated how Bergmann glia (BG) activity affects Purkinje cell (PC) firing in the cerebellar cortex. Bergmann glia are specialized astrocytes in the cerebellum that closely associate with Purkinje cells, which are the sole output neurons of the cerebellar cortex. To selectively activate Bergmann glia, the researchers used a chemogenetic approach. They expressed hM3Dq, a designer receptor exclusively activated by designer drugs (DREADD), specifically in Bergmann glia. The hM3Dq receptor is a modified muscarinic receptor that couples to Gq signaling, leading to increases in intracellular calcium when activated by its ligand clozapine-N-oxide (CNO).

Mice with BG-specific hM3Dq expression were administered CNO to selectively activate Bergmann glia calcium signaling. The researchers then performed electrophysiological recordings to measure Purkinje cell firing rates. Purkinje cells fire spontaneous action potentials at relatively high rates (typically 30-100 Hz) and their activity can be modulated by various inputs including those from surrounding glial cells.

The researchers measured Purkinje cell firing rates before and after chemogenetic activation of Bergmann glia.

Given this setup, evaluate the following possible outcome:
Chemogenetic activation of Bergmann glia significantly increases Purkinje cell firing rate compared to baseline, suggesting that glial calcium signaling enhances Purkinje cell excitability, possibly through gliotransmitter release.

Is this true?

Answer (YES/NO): NO